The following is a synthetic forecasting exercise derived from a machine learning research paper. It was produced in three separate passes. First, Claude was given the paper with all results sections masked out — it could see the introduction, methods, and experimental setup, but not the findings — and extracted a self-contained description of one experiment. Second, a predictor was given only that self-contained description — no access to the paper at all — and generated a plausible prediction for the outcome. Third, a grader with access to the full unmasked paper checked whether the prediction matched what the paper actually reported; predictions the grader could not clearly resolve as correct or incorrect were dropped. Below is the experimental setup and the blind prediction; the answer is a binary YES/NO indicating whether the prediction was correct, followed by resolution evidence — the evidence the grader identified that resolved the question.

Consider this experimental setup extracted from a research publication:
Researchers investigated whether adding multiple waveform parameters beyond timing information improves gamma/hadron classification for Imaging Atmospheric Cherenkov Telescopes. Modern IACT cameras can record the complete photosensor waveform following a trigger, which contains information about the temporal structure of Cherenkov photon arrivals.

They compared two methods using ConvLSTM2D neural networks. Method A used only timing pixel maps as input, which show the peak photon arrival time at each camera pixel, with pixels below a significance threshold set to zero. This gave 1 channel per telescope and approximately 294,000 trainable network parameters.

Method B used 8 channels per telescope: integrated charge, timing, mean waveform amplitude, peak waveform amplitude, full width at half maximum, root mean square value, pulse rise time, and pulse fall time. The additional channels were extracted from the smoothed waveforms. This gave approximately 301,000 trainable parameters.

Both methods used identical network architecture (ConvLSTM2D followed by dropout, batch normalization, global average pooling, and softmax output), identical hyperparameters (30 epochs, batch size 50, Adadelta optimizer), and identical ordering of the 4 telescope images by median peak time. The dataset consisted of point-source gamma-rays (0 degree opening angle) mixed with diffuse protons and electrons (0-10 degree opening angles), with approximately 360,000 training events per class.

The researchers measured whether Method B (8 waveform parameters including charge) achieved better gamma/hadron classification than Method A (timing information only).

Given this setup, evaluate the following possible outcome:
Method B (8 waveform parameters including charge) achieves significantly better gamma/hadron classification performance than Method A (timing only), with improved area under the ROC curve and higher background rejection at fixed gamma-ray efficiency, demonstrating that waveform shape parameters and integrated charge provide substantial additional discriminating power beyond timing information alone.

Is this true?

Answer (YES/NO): NO